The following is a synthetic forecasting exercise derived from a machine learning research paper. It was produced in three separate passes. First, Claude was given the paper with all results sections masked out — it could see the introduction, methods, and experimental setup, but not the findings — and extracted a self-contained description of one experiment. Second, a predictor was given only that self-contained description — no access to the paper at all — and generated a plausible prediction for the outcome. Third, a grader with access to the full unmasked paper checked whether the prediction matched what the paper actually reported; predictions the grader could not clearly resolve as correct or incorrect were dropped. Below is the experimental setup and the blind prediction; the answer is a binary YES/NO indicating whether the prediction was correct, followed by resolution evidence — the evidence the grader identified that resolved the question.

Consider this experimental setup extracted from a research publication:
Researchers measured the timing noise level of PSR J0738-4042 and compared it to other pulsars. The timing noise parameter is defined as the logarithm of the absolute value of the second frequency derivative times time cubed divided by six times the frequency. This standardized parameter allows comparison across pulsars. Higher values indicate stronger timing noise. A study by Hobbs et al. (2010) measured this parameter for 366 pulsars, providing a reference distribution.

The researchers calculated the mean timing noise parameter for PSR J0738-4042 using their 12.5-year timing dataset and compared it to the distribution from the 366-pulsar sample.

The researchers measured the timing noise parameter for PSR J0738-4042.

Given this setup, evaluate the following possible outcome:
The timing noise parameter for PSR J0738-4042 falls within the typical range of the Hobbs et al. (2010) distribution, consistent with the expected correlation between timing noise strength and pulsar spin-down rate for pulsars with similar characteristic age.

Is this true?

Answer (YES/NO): NO